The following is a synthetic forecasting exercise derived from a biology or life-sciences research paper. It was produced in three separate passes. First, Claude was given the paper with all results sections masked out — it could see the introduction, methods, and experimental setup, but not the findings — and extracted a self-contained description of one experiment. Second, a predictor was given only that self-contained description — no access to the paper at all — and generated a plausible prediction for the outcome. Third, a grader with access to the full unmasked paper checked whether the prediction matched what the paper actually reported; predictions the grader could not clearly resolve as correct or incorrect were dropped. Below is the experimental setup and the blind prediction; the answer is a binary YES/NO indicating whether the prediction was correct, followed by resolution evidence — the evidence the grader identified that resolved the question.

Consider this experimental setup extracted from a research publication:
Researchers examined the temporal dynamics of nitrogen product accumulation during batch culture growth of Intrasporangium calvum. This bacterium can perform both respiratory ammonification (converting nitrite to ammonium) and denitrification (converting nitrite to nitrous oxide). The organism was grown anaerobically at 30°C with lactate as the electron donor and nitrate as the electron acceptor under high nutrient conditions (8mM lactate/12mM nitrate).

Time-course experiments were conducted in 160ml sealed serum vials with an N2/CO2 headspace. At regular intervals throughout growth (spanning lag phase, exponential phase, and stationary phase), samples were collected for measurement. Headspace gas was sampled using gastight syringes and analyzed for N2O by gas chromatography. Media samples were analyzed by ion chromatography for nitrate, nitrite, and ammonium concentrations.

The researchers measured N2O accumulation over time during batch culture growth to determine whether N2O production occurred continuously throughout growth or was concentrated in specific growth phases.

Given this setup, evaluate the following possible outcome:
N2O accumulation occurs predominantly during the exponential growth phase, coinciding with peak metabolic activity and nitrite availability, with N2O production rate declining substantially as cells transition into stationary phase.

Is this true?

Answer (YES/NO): NO